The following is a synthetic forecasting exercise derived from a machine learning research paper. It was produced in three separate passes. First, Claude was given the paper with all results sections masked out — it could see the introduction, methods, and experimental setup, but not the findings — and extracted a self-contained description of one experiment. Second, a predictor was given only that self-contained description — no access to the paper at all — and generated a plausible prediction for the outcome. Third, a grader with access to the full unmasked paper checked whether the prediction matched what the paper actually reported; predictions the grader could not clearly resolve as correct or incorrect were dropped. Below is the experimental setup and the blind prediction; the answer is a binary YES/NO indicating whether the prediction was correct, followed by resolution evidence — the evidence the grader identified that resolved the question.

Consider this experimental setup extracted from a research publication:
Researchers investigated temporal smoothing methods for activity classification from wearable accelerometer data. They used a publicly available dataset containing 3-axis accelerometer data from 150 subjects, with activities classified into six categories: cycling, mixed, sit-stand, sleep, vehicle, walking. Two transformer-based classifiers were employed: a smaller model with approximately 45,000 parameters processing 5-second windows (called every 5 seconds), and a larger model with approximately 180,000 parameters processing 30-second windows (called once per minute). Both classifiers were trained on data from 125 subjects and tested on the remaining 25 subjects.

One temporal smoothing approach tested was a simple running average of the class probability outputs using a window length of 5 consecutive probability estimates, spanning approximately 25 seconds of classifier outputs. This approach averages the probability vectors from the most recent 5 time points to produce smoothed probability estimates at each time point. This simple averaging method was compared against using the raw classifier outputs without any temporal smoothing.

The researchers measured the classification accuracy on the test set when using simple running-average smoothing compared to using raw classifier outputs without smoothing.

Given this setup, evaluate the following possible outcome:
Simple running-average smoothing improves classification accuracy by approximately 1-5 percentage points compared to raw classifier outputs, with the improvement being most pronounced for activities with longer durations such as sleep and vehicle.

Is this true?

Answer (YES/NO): NO